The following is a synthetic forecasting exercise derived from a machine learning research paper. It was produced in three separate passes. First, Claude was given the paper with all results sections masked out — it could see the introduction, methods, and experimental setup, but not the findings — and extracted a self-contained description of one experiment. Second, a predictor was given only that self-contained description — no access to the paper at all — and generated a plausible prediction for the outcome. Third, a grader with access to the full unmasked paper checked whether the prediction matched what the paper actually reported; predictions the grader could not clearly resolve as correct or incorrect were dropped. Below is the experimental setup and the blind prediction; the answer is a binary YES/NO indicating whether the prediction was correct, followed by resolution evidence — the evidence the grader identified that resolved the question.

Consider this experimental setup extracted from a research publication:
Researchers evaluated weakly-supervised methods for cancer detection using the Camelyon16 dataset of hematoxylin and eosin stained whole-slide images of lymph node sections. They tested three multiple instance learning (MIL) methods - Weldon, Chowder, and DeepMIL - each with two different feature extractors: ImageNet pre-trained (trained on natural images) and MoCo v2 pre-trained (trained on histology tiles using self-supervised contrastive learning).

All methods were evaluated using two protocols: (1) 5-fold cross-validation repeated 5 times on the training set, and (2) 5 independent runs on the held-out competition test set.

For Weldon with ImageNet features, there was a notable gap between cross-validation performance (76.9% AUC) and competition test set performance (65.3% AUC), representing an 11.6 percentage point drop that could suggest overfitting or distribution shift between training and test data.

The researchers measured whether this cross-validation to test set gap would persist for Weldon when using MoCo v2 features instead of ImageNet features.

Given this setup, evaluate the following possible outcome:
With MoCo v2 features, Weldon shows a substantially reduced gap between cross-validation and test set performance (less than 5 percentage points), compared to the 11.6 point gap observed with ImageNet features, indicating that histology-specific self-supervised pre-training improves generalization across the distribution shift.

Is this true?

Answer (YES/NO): YES